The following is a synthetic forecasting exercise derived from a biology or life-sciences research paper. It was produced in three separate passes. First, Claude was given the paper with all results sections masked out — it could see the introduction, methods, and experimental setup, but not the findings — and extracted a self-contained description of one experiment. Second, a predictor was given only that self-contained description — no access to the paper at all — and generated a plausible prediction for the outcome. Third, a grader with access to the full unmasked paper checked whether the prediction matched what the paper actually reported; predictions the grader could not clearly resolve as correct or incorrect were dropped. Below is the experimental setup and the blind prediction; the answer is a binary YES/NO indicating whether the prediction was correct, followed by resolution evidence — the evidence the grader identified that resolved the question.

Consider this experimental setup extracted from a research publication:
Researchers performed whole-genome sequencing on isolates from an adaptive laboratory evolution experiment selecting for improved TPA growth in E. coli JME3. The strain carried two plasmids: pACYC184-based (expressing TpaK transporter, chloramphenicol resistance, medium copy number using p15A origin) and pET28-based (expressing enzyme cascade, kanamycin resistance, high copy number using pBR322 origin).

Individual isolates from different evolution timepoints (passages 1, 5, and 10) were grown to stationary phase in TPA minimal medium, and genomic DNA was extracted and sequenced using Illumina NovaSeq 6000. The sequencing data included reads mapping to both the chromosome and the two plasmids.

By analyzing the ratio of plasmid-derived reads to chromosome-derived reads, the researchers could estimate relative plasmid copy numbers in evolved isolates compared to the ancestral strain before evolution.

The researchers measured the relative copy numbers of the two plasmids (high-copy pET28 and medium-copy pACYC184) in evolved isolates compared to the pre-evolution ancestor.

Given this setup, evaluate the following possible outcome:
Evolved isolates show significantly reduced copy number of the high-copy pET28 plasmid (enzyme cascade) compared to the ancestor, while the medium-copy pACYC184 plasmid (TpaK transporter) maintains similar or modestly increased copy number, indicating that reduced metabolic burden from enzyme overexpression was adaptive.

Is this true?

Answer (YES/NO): NO